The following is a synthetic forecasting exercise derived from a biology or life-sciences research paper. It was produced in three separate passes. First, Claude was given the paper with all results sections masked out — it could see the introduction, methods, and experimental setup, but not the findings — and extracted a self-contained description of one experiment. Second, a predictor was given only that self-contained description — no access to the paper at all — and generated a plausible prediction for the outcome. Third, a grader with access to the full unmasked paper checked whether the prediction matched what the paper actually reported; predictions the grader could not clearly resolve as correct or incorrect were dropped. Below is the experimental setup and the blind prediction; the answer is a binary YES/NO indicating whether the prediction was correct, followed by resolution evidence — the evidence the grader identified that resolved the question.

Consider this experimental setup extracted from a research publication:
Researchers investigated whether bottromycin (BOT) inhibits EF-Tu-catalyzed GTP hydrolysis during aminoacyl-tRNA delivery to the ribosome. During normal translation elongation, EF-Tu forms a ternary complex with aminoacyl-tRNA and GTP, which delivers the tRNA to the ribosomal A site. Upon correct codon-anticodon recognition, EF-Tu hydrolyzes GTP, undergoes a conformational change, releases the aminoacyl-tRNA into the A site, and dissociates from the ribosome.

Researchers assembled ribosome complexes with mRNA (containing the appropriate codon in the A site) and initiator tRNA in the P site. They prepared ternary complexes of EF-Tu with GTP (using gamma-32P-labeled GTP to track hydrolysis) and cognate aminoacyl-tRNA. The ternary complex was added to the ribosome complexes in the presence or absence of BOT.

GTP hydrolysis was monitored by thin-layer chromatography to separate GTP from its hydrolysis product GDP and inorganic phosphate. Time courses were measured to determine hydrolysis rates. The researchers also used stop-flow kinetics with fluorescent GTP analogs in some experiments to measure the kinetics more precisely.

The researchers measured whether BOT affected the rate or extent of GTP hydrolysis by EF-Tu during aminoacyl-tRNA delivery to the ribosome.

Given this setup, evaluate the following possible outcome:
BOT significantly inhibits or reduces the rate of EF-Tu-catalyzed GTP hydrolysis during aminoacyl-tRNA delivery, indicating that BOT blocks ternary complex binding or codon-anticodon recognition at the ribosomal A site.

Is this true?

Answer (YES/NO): NO